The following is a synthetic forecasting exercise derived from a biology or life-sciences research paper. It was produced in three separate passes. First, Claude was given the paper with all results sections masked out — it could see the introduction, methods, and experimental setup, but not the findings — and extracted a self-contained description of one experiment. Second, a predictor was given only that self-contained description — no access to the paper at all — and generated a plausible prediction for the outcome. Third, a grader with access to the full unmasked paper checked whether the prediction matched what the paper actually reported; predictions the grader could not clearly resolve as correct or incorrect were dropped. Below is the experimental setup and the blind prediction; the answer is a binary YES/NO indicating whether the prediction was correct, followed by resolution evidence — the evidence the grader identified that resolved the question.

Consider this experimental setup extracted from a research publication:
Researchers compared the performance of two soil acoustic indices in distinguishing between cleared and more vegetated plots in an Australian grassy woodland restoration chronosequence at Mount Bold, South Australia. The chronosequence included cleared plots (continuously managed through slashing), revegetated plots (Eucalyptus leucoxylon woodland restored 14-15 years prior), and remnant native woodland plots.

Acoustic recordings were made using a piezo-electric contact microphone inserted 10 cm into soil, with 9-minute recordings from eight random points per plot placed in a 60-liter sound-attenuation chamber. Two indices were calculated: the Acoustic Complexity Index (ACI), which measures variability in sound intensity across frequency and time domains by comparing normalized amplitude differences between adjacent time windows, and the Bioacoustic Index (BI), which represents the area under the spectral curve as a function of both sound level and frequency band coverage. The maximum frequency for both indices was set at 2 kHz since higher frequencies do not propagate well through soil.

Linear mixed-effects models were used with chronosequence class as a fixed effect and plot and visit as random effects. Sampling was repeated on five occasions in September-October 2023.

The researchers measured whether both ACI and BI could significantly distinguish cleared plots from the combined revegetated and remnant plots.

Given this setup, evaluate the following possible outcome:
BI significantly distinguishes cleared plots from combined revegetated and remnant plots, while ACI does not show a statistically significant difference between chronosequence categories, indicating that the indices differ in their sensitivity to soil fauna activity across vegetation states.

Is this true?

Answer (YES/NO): NO